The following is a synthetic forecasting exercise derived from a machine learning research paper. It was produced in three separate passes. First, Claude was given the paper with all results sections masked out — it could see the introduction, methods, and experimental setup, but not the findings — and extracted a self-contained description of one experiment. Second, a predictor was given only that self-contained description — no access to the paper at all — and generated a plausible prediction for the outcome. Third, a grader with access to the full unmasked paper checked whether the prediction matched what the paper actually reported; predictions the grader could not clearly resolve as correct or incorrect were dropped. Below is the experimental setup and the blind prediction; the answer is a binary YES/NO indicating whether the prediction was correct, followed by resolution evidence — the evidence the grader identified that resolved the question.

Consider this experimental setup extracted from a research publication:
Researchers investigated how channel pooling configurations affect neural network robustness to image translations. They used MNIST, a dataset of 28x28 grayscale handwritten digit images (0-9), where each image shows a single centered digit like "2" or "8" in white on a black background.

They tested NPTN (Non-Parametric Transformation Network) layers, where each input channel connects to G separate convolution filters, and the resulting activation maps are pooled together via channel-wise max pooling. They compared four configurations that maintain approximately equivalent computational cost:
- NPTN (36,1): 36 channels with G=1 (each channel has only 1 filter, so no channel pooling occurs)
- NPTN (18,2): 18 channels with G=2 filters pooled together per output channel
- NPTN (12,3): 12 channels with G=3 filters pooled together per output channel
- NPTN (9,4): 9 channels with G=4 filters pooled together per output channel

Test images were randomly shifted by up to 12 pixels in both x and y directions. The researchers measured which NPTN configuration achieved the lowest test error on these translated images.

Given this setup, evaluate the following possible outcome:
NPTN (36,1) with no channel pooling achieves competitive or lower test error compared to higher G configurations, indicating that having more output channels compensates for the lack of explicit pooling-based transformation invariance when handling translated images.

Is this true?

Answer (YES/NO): NO